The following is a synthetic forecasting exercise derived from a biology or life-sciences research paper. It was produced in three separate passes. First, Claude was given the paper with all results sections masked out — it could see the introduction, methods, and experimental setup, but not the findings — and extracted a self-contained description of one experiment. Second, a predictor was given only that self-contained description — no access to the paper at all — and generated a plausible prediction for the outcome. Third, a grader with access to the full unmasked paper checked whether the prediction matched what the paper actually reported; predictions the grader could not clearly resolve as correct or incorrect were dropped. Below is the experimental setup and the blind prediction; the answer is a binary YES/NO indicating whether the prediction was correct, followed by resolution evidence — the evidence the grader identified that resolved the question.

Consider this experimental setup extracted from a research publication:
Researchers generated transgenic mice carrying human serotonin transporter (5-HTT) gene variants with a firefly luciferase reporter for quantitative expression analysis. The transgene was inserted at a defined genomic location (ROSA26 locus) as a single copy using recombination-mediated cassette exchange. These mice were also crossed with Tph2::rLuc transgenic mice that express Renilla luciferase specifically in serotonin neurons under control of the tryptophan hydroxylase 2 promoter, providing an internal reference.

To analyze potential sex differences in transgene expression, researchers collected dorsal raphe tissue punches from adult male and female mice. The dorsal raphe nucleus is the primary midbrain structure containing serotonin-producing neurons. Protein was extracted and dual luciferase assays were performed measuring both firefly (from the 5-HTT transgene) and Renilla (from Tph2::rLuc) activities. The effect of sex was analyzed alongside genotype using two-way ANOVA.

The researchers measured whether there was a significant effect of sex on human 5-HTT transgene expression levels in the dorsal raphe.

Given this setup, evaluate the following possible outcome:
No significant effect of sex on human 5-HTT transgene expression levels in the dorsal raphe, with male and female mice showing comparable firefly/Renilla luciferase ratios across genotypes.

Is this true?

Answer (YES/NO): YES